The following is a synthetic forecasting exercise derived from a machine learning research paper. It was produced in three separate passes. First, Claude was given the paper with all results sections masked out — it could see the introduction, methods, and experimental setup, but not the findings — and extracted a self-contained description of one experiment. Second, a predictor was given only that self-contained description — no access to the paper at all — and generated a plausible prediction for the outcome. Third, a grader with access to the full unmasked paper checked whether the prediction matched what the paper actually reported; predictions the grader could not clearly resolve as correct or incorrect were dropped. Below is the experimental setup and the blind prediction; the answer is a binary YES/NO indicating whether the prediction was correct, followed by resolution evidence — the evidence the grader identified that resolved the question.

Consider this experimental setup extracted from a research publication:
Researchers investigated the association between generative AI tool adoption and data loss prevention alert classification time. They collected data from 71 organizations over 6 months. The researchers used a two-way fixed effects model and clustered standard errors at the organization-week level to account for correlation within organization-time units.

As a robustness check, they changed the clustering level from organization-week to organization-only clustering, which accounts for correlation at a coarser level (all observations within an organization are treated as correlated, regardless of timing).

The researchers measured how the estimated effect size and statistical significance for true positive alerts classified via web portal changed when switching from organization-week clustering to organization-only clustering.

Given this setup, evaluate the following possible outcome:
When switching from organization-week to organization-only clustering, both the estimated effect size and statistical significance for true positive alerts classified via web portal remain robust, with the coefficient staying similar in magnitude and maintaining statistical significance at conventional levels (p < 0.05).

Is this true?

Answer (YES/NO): NO